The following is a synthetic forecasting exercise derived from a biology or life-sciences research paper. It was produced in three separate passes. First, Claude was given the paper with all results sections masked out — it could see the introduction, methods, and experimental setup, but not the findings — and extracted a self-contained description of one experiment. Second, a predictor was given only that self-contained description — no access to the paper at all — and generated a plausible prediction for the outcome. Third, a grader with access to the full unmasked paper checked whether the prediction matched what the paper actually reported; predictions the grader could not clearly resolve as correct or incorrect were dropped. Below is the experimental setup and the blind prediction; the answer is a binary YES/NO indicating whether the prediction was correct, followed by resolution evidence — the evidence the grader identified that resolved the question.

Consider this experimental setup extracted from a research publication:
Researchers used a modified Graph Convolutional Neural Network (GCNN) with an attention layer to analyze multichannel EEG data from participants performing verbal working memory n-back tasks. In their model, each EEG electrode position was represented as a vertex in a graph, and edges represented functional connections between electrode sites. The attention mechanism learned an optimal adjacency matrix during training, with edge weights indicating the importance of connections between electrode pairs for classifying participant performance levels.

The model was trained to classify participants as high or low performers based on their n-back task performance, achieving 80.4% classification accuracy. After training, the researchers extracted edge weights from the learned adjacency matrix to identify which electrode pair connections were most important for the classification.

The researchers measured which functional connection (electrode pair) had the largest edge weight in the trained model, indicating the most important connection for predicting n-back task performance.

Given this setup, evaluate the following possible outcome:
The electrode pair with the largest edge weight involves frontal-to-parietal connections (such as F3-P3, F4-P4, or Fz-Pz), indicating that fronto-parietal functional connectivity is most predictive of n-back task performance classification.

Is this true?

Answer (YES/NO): NO